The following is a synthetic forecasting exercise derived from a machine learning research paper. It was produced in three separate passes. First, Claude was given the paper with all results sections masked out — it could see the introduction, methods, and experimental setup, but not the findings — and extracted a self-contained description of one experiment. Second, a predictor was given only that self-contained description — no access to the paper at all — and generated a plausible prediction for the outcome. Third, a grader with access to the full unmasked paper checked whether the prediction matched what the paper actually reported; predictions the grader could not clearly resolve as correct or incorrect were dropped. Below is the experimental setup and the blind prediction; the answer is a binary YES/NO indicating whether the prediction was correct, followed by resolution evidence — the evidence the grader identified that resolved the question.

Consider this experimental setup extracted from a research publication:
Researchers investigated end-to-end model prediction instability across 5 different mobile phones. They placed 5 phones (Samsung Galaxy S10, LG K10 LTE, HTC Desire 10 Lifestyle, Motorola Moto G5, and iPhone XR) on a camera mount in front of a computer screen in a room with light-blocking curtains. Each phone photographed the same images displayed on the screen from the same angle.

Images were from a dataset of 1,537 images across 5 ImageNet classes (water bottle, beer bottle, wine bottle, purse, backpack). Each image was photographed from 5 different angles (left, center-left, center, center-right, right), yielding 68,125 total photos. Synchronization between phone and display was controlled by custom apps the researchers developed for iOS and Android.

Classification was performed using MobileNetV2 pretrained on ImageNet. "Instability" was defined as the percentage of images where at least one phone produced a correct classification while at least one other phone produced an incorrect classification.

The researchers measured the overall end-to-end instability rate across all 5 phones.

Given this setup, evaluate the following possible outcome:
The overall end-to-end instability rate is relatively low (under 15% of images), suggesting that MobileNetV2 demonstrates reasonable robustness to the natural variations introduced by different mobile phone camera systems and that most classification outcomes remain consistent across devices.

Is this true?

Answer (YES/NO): NO